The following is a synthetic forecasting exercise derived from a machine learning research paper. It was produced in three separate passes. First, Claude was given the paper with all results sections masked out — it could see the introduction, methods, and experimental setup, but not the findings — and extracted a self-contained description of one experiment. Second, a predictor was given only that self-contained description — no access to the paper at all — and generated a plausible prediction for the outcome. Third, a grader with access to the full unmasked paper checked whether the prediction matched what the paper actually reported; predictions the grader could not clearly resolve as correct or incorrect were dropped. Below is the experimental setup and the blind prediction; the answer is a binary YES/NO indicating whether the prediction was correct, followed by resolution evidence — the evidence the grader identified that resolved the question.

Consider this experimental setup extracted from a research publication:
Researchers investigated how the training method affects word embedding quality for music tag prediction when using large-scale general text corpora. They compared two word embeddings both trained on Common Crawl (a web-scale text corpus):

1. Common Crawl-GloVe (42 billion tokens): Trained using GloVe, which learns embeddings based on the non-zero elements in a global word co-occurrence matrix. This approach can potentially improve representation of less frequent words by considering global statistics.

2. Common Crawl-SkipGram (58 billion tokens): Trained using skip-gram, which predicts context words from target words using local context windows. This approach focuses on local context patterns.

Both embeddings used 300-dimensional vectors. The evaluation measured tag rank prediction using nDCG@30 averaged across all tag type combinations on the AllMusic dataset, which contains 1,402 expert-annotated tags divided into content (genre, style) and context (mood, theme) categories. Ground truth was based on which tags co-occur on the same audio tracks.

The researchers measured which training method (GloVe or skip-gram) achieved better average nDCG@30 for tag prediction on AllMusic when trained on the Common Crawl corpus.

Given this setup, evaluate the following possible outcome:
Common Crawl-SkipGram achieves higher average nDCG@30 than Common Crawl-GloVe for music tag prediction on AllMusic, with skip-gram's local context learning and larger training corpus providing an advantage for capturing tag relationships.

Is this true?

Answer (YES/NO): YES